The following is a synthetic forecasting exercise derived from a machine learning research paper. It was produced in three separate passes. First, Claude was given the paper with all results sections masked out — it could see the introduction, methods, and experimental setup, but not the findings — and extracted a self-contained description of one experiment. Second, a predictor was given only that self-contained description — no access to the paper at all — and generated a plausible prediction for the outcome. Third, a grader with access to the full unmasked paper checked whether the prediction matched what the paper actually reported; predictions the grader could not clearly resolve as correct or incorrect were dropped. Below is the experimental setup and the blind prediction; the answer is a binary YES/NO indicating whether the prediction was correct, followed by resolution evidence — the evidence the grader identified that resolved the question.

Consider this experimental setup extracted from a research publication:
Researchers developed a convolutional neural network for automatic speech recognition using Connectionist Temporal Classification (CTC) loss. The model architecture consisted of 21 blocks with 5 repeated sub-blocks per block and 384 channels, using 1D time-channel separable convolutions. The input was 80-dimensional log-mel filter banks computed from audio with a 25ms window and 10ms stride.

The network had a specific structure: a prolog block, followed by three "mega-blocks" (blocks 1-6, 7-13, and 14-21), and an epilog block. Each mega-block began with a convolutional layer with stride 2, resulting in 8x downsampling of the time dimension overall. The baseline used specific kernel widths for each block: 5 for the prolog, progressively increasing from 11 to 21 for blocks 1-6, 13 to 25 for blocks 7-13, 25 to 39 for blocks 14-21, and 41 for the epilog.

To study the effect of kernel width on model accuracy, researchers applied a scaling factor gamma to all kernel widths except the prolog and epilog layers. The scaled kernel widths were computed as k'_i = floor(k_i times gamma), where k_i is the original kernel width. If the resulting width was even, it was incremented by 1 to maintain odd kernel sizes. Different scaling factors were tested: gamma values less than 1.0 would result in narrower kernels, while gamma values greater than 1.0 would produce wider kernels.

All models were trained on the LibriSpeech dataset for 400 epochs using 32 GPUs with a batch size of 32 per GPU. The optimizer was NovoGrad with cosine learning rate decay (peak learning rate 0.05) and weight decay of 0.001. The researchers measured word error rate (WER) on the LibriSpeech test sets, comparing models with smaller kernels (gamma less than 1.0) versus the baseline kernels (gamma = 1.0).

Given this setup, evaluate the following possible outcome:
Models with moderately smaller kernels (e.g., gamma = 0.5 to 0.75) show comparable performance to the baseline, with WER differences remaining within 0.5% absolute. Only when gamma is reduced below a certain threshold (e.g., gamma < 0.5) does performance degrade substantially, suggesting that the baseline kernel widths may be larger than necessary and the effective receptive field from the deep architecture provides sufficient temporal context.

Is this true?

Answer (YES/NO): NO